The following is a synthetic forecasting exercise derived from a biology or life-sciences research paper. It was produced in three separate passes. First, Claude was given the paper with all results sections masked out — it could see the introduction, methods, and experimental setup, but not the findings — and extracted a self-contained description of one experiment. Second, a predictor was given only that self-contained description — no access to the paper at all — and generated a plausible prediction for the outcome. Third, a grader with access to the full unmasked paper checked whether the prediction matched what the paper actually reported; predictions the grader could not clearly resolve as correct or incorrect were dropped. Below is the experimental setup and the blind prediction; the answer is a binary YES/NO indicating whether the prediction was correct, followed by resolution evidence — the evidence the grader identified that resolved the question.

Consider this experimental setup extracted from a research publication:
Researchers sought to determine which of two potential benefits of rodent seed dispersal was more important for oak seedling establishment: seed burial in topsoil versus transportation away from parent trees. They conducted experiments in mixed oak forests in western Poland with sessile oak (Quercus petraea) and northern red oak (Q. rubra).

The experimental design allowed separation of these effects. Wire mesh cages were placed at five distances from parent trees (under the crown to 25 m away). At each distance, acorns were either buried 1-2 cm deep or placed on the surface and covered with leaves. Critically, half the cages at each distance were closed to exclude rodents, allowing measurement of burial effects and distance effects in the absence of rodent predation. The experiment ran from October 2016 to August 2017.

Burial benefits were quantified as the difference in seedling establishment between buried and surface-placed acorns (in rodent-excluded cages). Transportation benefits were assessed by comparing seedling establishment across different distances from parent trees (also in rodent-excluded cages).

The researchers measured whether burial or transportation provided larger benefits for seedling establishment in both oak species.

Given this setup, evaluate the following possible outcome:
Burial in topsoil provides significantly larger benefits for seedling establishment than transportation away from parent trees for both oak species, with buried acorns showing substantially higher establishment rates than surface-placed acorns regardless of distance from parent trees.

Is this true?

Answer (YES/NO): YES